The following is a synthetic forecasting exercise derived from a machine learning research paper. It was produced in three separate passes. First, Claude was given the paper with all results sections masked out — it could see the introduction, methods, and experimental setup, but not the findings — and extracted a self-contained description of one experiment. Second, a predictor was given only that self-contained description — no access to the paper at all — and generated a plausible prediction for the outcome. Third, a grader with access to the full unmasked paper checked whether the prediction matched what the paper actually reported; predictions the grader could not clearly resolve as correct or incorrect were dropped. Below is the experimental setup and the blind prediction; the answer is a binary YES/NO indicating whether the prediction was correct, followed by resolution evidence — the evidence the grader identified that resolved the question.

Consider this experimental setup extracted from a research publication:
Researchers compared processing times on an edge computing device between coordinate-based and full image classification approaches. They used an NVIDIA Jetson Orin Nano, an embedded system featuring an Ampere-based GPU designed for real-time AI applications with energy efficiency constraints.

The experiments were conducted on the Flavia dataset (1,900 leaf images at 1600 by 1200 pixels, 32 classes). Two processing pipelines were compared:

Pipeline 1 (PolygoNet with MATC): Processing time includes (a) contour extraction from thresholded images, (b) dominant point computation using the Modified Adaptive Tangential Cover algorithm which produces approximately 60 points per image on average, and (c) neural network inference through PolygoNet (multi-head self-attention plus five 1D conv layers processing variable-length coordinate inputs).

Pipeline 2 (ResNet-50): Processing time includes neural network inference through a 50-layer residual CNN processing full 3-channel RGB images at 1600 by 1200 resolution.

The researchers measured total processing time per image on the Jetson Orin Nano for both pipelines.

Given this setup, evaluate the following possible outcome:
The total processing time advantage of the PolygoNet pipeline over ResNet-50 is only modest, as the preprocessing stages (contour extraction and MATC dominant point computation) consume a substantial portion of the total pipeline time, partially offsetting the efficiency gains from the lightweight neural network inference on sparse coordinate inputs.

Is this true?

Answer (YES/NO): YES